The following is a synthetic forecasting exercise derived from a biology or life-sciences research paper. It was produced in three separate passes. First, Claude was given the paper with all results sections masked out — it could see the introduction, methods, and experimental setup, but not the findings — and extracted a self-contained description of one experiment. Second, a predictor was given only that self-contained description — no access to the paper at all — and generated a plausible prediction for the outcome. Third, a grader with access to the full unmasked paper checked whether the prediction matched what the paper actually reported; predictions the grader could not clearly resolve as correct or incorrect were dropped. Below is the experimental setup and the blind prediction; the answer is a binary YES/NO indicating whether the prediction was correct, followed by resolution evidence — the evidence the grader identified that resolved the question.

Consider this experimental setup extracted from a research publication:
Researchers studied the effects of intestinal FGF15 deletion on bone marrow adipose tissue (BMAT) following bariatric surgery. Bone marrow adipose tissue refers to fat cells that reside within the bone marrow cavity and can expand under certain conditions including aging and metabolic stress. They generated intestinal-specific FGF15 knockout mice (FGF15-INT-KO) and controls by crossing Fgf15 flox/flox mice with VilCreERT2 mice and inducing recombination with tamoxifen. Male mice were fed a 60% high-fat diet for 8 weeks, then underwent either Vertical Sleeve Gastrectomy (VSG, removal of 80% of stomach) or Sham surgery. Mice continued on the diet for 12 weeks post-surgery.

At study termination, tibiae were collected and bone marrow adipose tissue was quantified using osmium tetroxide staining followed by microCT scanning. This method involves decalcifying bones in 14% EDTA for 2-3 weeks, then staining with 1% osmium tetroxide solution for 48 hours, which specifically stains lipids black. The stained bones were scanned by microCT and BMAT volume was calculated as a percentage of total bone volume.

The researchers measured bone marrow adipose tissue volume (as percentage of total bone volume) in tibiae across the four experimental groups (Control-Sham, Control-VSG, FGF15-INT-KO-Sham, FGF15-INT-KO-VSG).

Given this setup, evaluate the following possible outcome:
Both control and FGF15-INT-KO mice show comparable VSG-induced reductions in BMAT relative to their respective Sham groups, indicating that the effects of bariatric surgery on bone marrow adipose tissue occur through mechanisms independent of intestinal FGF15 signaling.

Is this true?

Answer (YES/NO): NO